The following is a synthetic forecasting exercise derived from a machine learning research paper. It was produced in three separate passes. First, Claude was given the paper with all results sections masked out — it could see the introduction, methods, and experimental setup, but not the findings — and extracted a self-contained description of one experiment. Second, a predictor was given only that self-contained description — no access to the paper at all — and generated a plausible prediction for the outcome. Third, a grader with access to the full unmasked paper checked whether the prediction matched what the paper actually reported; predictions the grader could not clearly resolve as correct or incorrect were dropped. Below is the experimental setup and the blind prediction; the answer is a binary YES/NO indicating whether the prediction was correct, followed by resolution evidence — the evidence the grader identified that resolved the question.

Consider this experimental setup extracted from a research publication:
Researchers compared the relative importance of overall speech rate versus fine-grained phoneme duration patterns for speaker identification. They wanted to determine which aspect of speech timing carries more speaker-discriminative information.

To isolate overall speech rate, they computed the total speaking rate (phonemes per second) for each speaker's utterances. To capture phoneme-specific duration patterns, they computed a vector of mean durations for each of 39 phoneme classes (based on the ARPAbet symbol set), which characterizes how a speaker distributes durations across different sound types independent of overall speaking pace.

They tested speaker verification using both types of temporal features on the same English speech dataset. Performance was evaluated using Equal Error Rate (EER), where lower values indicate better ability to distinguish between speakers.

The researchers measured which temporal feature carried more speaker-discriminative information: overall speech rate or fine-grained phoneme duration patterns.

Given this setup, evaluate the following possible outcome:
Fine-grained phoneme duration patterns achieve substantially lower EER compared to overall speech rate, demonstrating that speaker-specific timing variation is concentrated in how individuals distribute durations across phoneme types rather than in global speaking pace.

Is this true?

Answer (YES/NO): YES